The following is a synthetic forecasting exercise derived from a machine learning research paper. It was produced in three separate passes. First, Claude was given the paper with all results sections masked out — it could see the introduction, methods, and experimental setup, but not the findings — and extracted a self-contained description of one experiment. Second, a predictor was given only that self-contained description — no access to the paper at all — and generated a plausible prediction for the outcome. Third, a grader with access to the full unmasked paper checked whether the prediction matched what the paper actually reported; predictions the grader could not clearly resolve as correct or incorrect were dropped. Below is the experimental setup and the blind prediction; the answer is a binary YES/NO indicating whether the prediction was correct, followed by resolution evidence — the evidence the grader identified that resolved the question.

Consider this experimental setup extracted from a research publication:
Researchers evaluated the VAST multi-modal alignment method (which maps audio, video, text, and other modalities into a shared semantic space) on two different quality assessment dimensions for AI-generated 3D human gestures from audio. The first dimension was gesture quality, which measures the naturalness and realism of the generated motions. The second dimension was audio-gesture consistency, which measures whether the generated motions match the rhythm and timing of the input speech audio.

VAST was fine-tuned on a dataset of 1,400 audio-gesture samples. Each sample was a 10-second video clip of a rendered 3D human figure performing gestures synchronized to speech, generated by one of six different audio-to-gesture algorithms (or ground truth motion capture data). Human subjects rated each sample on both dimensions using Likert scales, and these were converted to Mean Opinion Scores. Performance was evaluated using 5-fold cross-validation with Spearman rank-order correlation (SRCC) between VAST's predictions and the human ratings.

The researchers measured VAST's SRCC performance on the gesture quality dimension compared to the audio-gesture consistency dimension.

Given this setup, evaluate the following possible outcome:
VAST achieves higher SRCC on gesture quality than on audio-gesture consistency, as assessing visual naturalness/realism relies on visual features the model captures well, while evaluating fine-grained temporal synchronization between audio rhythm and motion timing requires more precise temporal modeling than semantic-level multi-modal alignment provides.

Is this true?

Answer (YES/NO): YES